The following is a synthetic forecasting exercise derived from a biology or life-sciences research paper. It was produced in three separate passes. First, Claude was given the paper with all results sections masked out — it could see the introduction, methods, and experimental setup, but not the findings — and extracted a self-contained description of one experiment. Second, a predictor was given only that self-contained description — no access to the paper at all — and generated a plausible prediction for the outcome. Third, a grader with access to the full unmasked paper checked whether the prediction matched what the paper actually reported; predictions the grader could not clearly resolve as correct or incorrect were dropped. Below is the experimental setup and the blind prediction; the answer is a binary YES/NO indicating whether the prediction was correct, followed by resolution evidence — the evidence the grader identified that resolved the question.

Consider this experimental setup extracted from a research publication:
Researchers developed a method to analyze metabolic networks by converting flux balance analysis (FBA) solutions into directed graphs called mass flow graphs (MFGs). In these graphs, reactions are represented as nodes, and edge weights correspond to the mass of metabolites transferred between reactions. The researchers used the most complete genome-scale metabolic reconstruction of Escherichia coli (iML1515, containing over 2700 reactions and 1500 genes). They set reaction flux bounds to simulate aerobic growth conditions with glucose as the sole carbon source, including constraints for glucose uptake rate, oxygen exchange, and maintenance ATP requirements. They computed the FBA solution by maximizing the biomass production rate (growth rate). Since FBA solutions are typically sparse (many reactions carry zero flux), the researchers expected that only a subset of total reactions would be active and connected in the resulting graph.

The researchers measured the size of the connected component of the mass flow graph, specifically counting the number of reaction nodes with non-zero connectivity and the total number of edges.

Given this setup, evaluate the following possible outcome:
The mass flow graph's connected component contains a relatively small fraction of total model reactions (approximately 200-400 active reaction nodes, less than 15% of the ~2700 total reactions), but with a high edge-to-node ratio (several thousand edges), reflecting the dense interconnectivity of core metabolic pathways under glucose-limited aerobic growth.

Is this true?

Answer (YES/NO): NO